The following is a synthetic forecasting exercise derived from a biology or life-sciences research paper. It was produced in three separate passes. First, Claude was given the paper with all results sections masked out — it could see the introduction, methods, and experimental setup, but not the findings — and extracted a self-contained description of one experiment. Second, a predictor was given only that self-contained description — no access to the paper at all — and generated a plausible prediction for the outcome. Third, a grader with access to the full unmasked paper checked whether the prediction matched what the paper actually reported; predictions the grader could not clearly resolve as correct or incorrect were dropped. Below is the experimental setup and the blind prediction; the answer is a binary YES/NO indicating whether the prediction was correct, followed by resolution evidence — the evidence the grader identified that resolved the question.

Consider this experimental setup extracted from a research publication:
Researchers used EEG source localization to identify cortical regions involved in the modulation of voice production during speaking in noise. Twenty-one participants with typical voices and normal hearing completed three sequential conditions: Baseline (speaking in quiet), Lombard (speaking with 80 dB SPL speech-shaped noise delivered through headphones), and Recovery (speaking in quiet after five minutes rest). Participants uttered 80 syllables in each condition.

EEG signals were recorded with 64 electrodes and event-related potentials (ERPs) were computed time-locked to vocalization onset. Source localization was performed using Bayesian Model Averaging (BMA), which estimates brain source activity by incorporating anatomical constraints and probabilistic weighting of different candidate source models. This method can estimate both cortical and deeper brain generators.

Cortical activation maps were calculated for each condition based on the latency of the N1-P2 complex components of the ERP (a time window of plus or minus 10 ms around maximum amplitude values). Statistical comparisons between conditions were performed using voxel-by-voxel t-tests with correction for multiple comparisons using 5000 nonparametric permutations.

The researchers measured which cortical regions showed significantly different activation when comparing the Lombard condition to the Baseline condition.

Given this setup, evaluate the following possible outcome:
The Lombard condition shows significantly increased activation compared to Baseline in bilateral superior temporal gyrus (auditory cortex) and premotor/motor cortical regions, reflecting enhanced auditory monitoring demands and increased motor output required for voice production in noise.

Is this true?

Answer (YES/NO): NO